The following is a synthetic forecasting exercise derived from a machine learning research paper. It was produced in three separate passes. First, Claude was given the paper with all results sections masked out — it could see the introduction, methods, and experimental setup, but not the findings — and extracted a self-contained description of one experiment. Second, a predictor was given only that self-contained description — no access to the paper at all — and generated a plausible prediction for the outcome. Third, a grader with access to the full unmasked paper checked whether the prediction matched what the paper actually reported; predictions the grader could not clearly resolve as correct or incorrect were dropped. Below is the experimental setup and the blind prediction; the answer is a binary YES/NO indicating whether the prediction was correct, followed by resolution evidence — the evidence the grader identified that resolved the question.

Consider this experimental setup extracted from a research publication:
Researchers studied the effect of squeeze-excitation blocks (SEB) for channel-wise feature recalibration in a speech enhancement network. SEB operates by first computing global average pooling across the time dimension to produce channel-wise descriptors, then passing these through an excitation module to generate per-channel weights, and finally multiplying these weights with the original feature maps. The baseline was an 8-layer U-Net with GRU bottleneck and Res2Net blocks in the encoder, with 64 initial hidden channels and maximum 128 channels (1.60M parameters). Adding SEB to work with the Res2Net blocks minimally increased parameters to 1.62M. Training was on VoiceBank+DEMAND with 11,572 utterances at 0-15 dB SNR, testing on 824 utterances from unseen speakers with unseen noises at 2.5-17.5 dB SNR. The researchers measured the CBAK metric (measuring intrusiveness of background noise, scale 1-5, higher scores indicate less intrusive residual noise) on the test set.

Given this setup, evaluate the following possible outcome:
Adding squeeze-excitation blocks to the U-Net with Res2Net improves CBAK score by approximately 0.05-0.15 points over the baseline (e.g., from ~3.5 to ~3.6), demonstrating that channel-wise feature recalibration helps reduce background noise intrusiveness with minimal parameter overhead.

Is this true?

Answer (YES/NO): YES